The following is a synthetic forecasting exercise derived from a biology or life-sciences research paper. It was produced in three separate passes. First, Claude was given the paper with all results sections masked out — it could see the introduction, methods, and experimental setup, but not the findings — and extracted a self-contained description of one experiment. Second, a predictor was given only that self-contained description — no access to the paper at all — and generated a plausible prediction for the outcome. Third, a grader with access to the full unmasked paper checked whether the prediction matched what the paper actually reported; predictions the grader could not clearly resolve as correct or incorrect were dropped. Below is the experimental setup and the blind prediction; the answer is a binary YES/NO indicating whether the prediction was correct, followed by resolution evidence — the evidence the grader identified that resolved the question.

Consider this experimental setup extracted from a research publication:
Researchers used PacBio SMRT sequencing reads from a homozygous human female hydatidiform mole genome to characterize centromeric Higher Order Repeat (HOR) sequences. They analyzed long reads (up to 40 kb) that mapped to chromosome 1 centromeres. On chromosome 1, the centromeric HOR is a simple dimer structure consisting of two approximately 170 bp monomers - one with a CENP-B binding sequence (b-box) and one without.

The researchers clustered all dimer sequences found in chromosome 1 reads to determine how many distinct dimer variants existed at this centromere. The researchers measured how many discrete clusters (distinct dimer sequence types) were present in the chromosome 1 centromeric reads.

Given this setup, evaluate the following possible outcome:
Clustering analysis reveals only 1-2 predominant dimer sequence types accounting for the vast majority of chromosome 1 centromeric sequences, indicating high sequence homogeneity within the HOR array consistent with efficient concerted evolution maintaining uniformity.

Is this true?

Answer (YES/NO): NO